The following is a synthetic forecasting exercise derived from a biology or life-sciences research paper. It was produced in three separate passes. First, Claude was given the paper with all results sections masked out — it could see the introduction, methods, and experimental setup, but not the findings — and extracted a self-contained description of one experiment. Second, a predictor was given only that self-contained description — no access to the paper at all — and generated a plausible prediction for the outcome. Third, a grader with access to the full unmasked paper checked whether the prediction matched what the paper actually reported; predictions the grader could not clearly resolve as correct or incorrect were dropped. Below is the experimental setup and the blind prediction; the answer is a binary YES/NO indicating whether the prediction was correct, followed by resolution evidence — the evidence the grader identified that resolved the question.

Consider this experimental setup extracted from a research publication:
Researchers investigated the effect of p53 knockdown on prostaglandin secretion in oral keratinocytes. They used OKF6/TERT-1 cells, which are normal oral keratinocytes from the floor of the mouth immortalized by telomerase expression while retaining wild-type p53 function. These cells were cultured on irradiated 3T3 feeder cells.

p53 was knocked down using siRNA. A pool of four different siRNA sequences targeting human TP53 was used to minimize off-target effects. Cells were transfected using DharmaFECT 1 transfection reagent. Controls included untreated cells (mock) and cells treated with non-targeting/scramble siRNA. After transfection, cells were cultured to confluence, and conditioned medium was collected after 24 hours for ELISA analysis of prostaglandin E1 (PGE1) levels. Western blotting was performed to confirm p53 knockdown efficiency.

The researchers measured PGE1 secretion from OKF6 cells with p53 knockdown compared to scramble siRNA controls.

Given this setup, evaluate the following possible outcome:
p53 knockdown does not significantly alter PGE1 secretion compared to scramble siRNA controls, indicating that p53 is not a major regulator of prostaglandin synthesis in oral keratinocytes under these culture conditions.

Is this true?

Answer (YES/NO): NO